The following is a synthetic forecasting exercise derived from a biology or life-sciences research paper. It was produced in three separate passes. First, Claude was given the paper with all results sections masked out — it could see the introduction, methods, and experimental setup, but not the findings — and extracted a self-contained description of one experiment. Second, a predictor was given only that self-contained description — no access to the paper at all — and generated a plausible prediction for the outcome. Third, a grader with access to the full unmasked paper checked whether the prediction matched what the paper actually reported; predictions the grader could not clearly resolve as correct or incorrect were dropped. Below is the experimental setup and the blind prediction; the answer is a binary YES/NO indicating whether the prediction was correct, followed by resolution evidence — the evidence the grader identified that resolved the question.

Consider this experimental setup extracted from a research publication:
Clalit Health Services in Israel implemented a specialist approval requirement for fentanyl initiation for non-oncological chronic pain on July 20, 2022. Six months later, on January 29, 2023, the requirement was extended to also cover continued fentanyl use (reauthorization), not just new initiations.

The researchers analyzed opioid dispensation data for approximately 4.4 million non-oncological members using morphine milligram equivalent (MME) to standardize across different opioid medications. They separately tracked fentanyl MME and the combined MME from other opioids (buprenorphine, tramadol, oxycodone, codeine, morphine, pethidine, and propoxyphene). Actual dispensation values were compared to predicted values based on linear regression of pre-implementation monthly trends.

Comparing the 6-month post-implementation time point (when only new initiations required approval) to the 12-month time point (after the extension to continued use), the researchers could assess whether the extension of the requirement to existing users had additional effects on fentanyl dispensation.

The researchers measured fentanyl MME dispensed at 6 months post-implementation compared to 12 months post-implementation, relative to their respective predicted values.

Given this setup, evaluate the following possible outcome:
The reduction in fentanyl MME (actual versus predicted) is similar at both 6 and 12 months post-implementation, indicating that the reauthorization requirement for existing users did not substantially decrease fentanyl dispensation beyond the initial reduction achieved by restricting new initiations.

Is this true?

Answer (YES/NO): NO